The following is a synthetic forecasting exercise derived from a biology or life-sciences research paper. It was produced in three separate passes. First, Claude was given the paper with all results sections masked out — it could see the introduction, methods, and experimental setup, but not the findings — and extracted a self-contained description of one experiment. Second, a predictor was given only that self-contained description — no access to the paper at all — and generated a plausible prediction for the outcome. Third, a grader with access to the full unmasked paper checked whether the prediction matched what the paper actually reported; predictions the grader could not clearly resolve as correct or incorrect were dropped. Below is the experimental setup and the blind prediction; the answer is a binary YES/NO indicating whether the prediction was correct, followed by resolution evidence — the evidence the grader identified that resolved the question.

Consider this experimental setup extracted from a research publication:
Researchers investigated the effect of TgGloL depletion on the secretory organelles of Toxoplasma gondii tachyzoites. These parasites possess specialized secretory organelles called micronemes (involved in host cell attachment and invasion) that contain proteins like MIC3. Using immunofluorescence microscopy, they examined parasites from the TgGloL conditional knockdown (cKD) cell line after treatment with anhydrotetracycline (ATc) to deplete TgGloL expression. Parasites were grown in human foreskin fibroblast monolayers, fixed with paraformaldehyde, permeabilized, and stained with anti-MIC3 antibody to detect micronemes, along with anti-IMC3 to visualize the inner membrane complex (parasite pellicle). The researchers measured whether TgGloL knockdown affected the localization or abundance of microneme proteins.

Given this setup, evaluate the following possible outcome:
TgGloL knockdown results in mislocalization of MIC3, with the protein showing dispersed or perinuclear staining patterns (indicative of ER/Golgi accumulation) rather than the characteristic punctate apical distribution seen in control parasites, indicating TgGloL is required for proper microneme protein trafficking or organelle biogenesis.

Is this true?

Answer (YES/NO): NO